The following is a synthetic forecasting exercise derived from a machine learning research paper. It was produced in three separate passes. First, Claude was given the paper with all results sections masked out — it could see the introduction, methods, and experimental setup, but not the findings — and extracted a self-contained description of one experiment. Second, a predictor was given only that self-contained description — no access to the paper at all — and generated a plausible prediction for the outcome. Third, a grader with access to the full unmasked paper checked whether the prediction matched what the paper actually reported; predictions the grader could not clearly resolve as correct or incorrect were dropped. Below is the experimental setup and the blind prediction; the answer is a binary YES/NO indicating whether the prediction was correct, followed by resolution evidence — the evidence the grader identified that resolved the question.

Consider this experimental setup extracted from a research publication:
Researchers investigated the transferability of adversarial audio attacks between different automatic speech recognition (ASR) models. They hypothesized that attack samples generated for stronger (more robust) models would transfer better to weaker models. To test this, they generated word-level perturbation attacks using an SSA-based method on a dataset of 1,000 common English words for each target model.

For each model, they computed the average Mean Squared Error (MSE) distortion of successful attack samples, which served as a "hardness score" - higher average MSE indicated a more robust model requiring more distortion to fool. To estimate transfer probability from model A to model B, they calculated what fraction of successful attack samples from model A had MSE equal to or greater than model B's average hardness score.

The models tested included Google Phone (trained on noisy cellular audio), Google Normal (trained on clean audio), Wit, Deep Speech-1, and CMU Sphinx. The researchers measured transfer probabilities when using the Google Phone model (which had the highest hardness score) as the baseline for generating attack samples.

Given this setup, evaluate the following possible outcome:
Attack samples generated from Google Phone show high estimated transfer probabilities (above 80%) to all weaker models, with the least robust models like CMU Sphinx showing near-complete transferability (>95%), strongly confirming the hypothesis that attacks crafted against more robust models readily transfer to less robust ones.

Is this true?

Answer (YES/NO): NO